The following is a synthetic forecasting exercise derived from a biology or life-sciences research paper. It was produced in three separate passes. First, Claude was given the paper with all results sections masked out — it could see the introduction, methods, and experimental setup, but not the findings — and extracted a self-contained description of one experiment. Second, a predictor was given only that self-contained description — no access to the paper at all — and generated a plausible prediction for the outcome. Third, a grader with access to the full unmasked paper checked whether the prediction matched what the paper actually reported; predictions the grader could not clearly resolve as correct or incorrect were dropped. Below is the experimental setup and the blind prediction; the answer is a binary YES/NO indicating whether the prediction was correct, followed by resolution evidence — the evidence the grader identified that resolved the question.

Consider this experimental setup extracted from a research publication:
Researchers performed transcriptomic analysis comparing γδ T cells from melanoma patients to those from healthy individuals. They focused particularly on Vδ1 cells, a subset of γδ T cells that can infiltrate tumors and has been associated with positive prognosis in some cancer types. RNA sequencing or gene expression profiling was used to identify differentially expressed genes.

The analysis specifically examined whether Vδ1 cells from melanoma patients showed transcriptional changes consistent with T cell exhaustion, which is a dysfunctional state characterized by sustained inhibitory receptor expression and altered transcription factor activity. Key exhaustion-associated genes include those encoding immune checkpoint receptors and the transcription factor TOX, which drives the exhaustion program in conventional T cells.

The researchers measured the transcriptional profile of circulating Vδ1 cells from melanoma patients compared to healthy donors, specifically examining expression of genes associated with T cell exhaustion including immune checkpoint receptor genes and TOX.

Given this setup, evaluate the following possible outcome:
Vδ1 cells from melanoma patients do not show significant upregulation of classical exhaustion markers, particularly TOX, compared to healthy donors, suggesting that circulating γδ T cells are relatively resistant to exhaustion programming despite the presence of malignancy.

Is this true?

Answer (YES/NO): NO